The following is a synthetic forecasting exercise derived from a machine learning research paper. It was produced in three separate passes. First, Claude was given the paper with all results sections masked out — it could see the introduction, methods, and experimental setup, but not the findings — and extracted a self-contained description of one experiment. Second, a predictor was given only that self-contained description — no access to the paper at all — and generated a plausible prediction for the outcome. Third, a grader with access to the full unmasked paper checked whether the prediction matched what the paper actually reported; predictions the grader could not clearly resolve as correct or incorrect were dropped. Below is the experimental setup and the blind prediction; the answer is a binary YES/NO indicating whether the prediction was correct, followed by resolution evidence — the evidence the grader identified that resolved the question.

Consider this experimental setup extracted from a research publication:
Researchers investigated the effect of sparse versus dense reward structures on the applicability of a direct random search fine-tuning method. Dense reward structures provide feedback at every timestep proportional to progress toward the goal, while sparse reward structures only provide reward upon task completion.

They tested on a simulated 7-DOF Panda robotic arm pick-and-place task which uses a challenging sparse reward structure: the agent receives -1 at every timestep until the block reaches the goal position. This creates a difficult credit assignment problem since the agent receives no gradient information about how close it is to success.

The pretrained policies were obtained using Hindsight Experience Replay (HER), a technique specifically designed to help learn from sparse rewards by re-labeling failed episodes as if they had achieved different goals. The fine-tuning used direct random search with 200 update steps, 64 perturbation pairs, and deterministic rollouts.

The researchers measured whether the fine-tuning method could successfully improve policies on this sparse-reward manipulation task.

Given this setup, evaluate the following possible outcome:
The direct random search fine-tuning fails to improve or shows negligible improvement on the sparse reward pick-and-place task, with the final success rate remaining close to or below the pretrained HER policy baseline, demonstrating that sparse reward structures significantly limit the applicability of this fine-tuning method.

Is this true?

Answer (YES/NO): NO